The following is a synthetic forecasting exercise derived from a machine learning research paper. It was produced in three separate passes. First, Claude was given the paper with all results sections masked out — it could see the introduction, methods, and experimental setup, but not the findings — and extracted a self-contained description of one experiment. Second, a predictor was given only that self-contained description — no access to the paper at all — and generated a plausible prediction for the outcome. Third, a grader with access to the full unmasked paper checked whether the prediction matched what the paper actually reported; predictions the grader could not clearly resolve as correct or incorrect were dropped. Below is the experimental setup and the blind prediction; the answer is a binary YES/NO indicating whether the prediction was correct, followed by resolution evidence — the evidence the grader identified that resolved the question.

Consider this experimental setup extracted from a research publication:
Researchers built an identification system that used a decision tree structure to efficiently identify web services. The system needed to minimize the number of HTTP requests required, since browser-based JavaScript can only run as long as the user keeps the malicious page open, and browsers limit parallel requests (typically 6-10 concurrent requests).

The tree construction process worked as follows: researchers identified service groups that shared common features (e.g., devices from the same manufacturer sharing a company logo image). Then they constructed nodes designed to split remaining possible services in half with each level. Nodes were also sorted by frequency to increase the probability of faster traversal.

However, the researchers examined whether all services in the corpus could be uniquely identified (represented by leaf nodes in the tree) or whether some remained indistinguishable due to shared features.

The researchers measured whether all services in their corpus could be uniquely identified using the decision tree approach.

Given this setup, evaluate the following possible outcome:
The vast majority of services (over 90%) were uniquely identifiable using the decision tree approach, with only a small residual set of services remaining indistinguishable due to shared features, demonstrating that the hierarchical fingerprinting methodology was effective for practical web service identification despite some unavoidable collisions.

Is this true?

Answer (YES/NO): NO